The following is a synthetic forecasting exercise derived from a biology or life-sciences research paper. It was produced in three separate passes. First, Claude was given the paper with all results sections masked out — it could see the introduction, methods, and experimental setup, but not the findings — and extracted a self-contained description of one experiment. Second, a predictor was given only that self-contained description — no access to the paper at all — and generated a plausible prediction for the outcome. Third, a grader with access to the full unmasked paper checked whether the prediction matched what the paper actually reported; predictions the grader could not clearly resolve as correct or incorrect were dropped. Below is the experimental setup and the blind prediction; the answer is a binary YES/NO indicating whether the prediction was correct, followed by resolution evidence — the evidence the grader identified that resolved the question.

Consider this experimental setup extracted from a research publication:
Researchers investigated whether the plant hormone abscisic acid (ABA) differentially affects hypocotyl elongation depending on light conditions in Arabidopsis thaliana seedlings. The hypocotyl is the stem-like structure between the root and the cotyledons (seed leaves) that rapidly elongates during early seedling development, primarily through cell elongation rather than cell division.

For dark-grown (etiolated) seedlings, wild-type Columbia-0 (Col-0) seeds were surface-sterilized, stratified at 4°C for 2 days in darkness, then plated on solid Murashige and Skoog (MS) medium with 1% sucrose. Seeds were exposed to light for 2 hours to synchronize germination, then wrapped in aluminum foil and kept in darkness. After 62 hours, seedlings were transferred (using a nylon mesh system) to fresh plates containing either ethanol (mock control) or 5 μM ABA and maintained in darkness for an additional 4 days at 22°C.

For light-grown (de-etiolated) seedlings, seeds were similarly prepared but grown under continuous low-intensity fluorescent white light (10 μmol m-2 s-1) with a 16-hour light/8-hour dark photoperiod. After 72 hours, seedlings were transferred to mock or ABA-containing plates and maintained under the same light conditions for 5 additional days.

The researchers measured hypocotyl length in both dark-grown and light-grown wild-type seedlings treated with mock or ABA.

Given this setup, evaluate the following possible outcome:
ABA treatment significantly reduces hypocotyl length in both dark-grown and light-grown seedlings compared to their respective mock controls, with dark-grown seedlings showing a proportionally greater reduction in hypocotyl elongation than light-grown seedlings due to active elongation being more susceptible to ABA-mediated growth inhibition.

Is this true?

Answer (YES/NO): NO